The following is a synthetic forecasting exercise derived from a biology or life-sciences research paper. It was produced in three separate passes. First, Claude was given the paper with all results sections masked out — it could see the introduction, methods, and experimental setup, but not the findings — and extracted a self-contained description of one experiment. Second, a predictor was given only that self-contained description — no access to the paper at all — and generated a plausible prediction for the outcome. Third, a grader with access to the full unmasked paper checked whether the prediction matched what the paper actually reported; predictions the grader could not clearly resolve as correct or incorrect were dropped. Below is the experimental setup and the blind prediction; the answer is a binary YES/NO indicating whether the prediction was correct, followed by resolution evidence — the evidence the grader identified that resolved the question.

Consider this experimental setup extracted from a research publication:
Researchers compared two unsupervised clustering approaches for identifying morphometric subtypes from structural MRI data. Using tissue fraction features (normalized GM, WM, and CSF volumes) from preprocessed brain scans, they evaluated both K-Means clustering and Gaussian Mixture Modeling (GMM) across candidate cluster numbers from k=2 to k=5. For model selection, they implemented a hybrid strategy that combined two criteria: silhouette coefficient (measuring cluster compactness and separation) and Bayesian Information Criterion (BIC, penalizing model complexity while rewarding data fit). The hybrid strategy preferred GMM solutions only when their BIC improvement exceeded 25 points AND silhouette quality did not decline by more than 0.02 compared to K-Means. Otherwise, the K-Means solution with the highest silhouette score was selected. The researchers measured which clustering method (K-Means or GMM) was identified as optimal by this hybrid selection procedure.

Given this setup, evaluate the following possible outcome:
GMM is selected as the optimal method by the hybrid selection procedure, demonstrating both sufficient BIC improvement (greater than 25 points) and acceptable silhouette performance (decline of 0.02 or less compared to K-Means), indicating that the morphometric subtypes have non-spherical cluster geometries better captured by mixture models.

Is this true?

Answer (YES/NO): NO